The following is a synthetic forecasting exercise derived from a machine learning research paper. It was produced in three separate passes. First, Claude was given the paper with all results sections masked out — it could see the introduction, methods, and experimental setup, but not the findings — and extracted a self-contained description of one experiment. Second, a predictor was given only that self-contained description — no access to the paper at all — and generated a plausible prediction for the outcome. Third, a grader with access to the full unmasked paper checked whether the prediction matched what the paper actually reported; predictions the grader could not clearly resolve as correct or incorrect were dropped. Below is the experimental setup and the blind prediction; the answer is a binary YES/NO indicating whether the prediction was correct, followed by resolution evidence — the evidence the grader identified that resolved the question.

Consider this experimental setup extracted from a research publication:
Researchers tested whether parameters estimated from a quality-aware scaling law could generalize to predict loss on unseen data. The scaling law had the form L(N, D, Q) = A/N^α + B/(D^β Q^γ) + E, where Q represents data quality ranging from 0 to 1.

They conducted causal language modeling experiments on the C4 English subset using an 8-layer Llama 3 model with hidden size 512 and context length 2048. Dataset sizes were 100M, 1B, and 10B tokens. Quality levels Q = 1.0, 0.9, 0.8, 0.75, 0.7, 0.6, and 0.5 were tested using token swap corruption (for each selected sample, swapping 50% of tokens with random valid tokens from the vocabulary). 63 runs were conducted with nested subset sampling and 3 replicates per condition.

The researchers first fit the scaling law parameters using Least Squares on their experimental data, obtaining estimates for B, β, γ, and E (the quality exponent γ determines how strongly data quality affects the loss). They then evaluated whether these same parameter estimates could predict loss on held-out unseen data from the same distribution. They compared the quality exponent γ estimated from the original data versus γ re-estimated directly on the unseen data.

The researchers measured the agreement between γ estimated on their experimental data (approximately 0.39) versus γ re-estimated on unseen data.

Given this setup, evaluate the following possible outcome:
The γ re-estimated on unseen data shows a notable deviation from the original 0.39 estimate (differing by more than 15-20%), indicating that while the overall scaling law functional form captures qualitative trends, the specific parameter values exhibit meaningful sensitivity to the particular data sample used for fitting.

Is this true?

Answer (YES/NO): NO